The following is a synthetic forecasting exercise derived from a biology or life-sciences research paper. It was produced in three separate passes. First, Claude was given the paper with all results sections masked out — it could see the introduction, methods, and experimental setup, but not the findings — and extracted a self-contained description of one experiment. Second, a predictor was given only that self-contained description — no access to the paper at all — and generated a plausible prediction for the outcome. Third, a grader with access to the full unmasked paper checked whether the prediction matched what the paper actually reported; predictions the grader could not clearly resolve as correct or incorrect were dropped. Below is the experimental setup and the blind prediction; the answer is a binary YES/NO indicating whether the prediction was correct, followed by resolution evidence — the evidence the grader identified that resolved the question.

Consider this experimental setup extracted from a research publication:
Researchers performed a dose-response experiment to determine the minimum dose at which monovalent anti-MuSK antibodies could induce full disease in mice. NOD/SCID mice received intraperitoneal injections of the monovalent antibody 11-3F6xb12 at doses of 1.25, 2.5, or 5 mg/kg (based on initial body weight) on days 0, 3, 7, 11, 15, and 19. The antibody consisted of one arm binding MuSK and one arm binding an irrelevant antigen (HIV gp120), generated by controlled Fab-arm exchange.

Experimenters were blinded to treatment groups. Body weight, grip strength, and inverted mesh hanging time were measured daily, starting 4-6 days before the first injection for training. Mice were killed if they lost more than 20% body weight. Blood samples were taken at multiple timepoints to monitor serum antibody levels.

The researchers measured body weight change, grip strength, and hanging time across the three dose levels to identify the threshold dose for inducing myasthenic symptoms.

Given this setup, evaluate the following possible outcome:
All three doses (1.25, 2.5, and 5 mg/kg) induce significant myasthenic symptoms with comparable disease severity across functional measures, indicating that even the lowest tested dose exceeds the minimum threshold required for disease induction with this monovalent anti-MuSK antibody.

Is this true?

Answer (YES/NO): NO